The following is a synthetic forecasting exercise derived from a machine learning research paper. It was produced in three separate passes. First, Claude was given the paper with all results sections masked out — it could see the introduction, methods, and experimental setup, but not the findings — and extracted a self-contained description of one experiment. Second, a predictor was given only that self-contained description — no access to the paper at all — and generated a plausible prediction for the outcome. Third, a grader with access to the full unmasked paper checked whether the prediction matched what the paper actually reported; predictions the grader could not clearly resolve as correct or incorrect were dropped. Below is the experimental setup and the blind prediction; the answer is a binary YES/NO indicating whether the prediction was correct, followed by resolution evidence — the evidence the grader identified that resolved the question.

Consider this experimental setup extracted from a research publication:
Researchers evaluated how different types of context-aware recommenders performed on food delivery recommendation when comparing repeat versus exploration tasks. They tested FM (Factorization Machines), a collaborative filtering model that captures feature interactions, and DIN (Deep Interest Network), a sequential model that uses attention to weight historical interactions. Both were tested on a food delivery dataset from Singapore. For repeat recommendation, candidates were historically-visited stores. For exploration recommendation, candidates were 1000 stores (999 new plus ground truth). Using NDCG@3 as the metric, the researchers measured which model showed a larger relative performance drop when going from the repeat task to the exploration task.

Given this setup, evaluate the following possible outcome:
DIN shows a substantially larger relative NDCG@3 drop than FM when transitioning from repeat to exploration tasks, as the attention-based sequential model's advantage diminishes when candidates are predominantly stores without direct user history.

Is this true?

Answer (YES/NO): YES